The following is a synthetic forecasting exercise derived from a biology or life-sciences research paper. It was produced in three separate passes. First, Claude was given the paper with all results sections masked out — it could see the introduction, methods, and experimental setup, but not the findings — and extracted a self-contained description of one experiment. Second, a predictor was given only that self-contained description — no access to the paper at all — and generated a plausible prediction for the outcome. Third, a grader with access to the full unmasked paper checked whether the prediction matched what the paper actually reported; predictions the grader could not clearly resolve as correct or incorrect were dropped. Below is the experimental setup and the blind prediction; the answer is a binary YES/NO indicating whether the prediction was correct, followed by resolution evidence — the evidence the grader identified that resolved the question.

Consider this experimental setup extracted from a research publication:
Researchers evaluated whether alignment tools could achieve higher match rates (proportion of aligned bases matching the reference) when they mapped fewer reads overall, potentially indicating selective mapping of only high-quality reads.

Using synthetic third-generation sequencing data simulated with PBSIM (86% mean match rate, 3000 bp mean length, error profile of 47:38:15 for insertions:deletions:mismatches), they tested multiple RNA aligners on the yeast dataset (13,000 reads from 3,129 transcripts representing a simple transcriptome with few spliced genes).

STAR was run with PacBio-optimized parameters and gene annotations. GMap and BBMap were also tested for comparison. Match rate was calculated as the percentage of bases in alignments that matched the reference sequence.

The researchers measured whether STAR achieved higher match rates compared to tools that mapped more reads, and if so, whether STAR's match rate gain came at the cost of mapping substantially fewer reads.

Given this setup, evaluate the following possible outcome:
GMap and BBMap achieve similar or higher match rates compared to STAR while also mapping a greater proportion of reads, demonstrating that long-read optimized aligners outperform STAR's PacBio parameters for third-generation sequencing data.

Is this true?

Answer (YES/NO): NO